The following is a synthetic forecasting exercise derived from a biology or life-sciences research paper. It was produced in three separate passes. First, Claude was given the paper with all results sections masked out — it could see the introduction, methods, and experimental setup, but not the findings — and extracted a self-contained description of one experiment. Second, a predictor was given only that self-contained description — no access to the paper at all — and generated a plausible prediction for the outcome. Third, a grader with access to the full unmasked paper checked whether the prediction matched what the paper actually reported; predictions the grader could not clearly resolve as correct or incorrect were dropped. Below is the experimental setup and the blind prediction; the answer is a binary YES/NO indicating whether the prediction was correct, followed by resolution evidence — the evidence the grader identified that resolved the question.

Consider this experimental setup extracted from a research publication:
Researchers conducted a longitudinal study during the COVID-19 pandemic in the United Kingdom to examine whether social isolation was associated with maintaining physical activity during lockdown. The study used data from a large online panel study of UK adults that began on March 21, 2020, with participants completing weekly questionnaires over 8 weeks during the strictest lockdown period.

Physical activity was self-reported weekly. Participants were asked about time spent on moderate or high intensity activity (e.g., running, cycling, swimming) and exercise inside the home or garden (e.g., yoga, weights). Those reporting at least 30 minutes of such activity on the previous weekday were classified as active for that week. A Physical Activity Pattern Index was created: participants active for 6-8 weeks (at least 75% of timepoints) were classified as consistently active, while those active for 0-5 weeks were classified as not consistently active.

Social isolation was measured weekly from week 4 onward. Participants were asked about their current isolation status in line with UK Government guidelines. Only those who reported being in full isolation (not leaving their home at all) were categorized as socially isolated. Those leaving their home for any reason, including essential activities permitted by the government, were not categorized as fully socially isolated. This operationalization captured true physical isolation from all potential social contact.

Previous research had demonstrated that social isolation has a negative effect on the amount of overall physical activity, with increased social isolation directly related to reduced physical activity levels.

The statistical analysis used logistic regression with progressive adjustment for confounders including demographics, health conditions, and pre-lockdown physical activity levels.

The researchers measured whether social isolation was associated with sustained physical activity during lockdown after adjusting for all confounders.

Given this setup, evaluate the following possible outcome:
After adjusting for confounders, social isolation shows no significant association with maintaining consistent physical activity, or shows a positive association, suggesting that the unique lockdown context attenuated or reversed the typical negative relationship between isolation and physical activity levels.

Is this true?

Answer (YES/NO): YES